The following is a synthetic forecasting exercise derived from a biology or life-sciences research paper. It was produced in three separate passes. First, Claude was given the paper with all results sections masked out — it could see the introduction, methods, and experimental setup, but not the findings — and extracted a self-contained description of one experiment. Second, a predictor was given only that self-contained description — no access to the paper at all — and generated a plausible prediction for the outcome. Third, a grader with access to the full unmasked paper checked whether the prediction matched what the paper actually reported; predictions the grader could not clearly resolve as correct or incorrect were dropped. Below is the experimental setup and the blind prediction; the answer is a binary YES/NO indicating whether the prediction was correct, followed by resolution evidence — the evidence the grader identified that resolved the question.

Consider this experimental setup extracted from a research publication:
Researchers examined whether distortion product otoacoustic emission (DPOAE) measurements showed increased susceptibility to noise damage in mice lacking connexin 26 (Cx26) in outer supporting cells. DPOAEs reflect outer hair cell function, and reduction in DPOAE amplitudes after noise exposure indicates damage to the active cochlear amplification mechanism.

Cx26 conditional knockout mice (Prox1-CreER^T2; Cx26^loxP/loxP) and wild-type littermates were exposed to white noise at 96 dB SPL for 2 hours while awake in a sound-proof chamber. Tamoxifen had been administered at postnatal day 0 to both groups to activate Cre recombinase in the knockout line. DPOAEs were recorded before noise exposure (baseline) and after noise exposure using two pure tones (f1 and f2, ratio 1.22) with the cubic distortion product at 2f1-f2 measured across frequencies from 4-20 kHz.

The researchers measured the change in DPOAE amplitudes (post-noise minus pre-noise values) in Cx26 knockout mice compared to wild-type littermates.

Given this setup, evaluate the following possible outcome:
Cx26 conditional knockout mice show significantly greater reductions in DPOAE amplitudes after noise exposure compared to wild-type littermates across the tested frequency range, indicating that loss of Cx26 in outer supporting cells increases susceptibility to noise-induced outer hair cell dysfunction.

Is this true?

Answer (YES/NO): NO